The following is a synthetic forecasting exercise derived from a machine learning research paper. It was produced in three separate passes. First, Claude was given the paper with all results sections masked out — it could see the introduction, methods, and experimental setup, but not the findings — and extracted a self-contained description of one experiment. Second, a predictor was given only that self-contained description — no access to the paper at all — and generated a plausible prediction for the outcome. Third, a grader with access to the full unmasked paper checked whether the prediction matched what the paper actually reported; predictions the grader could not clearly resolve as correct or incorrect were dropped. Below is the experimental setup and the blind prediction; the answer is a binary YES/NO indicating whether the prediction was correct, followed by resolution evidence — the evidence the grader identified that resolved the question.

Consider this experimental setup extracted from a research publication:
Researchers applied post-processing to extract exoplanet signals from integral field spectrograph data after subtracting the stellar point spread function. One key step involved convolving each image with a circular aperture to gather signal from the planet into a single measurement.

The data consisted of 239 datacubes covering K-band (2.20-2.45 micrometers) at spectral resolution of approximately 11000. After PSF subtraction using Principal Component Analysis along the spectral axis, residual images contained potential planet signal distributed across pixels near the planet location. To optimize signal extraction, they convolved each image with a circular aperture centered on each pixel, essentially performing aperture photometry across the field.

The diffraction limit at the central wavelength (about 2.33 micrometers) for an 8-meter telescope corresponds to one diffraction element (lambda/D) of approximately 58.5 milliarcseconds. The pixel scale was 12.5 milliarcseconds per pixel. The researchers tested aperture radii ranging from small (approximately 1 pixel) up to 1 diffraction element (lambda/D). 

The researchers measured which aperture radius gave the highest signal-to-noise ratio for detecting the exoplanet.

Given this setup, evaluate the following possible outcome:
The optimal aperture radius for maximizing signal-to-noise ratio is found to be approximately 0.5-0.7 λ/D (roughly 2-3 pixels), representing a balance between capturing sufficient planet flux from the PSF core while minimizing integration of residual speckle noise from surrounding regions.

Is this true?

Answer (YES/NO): NO